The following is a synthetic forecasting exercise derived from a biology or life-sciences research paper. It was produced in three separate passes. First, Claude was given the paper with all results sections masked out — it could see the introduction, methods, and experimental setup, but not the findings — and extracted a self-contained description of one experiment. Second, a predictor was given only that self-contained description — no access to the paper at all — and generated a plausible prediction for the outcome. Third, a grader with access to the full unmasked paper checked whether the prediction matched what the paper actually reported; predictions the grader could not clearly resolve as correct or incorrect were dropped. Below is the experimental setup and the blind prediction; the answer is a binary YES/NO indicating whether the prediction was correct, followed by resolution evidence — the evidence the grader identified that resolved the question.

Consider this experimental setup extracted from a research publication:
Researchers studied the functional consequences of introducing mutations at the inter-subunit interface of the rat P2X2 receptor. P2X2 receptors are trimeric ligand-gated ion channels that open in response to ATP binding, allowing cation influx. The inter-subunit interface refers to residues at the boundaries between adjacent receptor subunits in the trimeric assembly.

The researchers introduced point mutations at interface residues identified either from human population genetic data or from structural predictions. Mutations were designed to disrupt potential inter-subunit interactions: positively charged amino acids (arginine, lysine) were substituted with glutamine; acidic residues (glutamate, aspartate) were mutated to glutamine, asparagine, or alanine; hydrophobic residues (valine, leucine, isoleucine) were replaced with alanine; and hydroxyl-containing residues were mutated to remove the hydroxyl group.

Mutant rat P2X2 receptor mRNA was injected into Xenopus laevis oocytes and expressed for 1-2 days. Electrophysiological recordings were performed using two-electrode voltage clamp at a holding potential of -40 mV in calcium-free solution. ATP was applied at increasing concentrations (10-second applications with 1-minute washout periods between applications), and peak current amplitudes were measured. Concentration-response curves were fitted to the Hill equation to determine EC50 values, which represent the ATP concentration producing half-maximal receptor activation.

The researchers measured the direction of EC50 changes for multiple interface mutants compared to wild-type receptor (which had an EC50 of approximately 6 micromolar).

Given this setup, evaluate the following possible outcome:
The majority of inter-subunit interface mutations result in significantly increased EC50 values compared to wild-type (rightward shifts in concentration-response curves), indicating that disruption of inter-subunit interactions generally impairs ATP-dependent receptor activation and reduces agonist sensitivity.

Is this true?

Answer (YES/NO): NO